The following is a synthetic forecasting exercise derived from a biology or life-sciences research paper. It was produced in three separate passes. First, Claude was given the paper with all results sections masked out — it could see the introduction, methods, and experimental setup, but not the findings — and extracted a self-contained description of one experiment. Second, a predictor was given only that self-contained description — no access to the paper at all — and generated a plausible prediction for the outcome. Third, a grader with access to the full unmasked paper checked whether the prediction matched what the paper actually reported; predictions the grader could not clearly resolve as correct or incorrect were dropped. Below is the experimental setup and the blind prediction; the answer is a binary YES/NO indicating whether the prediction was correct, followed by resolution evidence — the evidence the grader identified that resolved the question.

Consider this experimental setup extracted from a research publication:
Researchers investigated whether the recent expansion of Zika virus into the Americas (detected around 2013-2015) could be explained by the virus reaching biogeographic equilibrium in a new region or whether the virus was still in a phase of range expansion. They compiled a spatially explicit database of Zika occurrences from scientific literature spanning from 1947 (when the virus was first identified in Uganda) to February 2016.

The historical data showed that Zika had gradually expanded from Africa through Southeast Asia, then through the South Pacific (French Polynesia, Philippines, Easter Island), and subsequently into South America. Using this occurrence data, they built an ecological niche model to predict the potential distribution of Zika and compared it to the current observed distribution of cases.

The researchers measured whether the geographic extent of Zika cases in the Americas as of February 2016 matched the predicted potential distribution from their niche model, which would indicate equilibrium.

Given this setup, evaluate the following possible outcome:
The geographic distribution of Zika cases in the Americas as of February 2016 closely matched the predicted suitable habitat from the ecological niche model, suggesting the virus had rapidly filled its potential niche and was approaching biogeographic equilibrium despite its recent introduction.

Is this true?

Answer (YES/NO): NO